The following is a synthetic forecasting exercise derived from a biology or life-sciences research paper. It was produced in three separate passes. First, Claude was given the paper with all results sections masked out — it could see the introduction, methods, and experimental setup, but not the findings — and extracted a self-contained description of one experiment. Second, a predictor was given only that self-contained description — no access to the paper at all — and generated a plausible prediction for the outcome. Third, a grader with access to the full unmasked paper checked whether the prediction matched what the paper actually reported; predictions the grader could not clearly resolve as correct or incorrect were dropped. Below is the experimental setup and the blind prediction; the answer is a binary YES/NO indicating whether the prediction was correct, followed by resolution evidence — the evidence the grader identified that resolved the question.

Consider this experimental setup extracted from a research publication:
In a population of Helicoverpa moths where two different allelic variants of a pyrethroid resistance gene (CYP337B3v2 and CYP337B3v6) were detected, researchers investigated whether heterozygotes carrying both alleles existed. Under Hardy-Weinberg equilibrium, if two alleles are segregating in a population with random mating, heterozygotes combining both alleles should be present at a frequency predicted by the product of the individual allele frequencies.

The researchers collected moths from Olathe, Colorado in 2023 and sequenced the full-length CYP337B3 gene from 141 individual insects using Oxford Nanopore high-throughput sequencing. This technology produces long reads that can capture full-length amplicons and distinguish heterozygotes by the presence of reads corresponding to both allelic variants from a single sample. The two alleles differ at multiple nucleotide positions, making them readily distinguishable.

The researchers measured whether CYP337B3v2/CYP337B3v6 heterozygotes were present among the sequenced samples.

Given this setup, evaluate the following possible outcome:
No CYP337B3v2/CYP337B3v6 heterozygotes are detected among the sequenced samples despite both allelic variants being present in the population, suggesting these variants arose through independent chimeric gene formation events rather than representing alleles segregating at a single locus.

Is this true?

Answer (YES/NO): NO